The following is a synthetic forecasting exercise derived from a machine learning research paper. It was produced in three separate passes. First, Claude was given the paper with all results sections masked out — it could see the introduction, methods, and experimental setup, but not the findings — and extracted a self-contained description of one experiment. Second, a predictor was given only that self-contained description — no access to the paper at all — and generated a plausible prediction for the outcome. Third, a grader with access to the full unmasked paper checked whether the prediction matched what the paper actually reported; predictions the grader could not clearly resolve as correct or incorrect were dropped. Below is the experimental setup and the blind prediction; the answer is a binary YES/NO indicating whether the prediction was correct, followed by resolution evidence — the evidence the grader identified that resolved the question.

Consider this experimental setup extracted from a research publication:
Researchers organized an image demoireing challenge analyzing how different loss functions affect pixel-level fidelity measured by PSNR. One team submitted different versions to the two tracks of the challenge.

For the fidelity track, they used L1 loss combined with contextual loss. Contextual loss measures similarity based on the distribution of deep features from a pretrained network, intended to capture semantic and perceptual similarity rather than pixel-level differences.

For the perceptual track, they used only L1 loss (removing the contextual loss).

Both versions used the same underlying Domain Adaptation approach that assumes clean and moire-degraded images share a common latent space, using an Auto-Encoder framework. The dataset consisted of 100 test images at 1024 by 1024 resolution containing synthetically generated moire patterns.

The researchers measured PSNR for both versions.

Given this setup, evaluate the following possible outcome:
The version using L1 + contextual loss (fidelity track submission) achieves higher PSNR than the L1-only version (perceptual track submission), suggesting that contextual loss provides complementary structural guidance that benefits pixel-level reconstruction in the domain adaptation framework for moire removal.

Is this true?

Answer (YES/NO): YES